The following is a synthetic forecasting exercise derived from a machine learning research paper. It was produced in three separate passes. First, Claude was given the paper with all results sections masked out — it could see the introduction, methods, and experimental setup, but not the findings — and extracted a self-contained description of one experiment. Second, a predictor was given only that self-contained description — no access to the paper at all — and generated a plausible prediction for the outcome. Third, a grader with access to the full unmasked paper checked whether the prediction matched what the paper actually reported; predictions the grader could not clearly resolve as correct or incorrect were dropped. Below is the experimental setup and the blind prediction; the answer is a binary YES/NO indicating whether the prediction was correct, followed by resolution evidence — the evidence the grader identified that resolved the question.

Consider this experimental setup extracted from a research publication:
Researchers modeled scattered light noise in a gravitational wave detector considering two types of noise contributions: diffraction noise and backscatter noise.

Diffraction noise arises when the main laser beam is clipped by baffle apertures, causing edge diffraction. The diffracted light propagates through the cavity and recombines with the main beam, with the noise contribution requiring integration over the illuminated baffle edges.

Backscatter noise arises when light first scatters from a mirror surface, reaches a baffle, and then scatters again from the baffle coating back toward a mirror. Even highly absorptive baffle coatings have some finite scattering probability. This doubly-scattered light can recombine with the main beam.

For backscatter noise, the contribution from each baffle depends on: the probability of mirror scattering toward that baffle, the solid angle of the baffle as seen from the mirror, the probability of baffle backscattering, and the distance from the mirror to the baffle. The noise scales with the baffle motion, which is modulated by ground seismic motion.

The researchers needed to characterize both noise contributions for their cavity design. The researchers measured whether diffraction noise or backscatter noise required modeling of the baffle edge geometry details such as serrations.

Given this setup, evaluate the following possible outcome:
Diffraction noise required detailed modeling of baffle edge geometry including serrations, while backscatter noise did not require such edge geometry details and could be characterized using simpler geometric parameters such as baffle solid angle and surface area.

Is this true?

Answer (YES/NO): YES